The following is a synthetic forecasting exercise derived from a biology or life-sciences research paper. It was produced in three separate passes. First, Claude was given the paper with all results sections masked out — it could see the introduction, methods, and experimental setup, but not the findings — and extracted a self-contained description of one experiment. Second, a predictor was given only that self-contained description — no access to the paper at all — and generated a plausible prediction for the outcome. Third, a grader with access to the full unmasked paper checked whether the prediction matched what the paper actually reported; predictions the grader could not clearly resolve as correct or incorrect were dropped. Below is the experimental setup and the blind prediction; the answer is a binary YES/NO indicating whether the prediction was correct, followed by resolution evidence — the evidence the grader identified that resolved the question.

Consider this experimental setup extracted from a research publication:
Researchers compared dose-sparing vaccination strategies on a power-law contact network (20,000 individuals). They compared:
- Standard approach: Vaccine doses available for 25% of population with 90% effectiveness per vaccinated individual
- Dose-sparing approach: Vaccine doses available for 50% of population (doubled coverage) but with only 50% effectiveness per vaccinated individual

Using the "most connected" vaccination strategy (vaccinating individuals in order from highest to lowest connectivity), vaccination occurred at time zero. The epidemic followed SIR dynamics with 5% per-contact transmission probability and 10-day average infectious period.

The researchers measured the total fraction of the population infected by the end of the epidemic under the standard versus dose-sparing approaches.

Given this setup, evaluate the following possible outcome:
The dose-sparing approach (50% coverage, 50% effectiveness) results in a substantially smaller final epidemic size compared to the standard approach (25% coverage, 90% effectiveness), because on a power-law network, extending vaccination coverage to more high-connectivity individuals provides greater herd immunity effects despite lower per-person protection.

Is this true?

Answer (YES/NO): NO